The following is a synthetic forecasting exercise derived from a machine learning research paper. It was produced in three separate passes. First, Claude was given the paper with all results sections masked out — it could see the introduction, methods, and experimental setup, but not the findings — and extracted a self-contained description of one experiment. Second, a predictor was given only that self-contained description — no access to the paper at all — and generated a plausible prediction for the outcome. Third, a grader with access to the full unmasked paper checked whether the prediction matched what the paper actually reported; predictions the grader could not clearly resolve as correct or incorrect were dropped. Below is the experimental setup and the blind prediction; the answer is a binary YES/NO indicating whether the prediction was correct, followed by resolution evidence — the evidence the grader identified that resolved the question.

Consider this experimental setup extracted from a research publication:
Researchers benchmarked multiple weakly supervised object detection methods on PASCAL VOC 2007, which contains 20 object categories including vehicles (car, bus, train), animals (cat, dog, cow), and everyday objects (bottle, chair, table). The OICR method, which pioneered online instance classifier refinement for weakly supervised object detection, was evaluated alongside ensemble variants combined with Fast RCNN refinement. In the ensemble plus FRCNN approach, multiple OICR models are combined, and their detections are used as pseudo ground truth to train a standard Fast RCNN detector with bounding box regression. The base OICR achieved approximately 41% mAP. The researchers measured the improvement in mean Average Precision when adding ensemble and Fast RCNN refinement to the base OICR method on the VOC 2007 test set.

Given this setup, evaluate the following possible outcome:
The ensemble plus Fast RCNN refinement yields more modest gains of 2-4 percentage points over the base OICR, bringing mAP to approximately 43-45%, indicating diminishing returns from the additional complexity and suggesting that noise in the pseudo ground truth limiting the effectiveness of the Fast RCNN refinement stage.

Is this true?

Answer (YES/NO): NO